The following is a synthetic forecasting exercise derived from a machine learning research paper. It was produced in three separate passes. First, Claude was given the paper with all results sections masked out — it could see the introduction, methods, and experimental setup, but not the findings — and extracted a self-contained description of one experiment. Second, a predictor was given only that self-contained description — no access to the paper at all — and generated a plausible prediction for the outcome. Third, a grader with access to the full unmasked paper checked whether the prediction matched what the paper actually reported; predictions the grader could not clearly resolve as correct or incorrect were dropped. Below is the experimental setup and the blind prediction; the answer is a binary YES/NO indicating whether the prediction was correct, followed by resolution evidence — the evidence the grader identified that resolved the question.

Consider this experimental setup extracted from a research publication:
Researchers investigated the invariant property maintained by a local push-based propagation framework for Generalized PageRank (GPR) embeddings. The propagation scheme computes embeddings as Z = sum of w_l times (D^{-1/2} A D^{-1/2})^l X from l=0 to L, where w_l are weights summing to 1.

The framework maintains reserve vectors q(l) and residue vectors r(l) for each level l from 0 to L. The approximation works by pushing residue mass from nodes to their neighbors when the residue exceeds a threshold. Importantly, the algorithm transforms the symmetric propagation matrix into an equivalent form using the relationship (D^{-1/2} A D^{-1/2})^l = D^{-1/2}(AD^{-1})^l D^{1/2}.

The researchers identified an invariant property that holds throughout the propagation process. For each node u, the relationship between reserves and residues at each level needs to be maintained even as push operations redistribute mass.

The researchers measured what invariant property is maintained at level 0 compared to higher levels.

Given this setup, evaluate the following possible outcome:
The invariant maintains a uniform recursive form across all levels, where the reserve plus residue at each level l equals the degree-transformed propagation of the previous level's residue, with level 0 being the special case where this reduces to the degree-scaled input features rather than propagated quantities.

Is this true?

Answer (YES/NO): NO